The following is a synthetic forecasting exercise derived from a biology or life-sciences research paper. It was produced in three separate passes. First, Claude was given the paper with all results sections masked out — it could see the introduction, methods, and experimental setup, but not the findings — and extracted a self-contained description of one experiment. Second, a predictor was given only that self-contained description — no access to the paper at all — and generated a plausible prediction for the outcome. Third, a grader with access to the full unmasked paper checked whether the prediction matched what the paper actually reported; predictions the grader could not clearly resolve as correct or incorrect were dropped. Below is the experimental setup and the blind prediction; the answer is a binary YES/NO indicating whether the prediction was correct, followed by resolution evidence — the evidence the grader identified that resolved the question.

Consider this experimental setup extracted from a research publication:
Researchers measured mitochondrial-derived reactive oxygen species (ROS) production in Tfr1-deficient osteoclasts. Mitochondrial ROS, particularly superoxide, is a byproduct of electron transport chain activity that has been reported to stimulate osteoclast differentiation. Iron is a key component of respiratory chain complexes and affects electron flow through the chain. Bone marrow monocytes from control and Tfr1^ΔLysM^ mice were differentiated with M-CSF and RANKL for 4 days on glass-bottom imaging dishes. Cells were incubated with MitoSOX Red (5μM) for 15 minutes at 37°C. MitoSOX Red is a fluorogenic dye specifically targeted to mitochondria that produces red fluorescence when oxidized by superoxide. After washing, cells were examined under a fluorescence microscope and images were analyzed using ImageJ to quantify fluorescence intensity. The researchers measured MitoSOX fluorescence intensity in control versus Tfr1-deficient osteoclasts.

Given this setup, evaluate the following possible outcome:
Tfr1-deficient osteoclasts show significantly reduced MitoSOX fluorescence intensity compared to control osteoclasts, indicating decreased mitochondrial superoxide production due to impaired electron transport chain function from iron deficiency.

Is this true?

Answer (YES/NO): YES